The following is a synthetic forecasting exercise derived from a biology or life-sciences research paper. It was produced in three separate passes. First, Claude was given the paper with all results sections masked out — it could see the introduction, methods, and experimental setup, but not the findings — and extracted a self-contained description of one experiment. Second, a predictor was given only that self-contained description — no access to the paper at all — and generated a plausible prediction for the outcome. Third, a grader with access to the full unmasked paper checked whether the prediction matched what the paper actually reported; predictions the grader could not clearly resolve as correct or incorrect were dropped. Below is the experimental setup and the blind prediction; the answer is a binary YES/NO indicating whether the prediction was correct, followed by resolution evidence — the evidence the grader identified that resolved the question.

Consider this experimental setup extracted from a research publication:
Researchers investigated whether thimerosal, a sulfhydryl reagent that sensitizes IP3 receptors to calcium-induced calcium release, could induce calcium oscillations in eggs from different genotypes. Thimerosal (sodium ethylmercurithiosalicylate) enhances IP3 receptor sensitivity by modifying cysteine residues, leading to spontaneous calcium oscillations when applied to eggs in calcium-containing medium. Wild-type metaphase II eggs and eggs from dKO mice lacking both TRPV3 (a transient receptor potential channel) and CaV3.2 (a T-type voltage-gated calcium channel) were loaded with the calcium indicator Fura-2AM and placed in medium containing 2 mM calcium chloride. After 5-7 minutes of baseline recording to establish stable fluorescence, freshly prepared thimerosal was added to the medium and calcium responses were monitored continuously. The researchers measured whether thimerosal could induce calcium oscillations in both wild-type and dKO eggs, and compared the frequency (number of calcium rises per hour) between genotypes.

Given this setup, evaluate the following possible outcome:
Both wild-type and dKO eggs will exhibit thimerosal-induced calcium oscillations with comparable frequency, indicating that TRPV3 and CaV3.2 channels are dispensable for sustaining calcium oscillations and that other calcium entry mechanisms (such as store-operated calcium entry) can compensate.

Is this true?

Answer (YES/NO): NO